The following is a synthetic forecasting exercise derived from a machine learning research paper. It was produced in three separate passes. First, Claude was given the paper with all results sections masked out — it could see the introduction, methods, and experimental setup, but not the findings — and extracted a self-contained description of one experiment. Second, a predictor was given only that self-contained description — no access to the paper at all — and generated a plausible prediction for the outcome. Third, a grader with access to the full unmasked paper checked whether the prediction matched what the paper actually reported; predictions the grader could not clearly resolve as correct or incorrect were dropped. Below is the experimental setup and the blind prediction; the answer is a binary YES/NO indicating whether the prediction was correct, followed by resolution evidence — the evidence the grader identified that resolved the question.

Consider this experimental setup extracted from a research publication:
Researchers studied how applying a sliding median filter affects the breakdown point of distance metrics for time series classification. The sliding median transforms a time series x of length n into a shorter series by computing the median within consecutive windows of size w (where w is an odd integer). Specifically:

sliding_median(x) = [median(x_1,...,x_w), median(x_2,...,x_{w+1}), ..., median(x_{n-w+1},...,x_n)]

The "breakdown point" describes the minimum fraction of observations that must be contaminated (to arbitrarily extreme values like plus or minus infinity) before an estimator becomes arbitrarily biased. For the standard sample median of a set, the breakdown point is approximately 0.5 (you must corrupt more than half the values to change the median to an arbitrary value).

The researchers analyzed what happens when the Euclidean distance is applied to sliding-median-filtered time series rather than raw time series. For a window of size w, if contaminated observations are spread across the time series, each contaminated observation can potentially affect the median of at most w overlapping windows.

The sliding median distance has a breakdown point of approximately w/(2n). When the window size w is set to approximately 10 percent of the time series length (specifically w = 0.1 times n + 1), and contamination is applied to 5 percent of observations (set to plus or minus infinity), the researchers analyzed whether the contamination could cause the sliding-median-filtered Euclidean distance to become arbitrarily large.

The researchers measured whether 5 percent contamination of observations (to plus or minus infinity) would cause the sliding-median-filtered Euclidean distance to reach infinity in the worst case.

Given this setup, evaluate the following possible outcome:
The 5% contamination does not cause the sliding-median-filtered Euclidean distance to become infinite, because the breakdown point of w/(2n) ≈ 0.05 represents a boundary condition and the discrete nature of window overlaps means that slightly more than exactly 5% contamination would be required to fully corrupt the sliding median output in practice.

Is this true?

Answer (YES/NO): YES